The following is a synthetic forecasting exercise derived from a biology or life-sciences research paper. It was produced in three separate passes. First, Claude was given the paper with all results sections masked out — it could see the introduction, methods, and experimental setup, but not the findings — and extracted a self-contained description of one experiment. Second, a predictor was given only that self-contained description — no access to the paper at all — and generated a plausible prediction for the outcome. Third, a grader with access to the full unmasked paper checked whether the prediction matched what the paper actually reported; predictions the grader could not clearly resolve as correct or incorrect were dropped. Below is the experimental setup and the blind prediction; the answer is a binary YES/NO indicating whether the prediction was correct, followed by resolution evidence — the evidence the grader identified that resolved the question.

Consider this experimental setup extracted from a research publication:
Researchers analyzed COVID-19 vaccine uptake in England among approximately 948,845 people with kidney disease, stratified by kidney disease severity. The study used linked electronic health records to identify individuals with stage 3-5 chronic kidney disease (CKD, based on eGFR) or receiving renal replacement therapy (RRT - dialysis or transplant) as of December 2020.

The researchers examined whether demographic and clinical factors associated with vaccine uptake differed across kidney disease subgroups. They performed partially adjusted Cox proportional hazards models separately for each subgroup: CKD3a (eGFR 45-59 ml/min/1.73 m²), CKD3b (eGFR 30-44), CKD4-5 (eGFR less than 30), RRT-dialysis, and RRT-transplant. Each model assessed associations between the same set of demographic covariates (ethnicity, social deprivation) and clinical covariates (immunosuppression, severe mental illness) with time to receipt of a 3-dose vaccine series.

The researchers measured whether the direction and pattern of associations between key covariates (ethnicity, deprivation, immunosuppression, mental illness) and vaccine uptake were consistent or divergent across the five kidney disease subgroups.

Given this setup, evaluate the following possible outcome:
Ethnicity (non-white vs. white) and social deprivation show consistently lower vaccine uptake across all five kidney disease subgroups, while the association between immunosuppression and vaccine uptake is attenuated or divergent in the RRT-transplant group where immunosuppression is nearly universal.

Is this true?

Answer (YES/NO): YES